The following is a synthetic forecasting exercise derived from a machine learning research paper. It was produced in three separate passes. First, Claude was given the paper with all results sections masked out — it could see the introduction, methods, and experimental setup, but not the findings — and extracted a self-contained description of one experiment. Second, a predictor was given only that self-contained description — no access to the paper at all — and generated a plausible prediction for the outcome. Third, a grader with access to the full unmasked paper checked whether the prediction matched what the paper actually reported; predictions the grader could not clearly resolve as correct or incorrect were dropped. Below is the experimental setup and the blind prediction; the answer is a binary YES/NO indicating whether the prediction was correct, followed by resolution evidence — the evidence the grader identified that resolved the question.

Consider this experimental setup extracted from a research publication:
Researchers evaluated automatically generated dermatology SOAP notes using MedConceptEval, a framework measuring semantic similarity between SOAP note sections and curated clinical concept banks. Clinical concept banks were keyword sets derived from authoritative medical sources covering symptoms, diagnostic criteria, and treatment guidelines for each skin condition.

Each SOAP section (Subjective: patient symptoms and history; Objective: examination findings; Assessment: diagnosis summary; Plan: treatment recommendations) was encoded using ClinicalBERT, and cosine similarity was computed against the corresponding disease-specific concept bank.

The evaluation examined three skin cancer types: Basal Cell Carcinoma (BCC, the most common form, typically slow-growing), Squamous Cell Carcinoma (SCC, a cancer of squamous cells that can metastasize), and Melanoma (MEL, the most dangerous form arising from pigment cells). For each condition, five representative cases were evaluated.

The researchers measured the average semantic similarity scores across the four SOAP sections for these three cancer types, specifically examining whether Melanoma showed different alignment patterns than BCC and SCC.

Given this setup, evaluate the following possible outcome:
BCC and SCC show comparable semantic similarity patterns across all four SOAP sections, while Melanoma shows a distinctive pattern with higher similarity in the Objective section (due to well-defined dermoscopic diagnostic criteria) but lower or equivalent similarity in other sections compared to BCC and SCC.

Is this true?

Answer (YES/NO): NO